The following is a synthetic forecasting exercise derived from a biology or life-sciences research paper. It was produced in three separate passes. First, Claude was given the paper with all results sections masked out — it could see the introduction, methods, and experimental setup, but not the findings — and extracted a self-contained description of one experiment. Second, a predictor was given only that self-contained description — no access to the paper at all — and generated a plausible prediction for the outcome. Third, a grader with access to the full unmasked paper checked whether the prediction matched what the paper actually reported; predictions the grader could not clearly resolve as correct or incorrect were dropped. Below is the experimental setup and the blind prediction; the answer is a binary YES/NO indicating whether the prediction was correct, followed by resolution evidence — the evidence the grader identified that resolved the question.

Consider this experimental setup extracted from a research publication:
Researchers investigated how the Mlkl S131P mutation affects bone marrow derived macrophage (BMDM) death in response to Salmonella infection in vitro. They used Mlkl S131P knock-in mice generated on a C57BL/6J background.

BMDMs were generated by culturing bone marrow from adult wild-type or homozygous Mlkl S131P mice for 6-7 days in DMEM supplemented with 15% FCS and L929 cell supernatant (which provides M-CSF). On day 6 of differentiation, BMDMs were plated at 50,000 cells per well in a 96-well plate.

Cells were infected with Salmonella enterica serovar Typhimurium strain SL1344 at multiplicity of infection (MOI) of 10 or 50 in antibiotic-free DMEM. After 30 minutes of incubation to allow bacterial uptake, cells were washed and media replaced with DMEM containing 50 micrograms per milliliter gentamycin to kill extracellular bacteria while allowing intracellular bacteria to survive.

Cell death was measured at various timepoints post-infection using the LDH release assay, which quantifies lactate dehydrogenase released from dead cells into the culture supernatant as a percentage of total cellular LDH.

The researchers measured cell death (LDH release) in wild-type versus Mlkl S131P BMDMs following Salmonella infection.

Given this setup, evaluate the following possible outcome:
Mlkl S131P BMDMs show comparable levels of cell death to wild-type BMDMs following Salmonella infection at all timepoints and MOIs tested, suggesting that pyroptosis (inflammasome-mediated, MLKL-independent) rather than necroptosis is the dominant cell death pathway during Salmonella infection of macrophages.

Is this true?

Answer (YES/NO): YES